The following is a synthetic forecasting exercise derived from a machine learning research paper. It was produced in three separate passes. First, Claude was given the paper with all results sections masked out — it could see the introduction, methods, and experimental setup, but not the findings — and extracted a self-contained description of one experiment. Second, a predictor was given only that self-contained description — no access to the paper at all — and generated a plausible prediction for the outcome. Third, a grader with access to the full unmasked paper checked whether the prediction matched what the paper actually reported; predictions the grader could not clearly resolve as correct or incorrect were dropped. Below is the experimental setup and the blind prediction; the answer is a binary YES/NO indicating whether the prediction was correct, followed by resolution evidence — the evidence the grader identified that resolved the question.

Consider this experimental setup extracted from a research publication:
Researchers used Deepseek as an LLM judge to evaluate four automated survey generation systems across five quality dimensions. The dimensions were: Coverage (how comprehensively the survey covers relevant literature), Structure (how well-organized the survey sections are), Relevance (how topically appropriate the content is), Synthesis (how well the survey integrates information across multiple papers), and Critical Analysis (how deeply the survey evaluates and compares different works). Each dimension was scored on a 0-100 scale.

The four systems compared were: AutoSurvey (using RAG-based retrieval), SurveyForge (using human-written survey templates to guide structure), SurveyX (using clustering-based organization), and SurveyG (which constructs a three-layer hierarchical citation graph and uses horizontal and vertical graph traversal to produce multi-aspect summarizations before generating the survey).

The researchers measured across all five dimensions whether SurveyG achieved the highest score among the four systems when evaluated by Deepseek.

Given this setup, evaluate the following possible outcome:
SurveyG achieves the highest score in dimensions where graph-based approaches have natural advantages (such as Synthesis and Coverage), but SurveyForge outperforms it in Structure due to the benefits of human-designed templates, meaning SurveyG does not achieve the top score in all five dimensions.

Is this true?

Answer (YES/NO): NO